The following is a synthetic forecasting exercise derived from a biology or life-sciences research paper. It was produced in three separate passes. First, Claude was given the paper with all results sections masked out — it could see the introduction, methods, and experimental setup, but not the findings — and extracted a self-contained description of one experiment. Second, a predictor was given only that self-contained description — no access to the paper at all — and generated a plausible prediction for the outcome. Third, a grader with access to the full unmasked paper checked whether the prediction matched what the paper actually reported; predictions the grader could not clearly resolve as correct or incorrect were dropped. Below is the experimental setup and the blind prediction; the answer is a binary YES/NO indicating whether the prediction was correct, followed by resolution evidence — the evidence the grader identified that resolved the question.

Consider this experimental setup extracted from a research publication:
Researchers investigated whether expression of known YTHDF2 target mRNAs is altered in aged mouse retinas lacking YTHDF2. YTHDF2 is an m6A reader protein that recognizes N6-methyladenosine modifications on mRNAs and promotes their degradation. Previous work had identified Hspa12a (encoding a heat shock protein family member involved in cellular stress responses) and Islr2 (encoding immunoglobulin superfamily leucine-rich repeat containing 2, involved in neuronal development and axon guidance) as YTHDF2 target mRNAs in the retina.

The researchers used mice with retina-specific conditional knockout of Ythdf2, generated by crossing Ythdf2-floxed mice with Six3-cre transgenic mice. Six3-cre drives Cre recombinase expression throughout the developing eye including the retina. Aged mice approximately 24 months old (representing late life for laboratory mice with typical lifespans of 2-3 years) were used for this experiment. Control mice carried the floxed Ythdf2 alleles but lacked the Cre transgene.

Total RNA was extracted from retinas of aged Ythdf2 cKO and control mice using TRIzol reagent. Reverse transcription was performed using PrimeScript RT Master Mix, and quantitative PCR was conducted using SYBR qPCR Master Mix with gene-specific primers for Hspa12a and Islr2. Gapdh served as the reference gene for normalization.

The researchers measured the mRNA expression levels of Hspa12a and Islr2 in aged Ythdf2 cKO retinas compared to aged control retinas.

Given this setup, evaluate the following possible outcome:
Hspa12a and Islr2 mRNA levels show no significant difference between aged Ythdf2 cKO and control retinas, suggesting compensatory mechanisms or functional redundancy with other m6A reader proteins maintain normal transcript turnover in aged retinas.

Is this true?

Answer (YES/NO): NO